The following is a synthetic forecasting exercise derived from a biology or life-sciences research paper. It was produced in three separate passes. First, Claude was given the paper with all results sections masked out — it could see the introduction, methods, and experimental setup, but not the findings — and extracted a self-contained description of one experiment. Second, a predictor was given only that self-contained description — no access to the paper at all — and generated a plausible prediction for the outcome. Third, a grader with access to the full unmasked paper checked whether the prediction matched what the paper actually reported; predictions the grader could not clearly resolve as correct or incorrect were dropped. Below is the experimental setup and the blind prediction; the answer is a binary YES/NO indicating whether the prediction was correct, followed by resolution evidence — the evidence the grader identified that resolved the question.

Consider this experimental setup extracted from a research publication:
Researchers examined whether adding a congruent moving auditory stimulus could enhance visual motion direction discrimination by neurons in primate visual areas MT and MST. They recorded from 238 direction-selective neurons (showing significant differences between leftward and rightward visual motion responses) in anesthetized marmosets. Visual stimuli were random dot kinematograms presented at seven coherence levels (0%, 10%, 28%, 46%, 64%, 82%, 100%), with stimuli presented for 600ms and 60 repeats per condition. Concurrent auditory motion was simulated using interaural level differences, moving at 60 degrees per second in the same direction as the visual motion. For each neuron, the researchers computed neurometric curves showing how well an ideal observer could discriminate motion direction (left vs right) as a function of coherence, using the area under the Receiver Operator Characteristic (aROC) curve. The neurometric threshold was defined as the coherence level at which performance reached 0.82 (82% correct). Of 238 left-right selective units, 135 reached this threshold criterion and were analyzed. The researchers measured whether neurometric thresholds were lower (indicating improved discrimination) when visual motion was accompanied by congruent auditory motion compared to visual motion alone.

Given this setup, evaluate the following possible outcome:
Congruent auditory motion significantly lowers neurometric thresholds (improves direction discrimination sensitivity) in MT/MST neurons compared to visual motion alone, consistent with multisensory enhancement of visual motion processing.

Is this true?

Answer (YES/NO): NO